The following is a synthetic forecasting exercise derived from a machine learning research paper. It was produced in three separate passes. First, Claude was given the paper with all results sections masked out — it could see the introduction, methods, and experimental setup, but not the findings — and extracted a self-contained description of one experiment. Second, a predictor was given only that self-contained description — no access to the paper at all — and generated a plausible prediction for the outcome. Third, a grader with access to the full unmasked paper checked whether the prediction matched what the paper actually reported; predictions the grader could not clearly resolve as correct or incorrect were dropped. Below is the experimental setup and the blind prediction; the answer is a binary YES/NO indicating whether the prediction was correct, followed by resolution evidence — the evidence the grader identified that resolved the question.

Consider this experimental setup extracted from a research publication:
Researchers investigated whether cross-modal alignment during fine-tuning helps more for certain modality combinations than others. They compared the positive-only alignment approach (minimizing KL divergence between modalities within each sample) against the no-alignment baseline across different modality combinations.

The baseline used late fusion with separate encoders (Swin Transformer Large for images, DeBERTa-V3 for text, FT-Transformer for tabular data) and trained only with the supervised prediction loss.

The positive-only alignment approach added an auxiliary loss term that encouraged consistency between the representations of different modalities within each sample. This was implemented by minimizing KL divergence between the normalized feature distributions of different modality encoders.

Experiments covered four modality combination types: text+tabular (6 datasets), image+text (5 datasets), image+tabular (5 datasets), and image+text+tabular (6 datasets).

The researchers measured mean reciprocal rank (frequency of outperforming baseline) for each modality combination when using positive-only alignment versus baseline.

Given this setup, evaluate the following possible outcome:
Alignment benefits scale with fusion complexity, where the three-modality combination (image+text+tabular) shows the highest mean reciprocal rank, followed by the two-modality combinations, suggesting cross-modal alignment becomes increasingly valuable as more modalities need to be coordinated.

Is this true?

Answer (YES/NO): YES